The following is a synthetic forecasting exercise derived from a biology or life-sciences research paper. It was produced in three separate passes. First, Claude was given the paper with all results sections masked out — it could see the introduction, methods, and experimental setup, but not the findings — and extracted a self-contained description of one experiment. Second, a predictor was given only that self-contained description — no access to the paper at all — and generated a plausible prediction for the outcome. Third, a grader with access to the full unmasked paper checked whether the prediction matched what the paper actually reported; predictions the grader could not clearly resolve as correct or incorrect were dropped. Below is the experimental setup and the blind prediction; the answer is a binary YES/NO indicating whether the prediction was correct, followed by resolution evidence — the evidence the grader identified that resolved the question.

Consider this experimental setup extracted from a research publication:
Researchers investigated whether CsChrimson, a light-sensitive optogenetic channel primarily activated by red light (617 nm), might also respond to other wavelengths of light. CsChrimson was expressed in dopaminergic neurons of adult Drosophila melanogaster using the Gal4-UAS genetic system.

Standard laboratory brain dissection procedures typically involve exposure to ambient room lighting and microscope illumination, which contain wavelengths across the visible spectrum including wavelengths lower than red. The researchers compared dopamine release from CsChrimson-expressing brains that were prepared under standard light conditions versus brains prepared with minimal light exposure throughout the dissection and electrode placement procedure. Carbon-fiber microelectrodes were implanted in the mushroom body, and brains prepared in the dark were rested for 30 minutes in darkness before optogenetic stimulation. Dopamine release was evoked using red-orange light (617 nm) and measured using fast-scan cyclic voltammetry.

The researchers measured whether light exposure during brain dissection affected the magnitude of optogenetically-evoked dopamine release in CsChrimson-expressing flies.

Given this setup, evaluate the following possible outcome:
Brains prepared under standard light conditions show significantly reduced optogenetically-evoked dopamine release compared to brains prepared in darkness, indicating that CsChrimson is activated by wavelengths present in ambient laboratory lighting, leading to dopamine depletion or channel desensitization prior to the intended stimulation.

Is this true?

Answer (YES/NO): YES